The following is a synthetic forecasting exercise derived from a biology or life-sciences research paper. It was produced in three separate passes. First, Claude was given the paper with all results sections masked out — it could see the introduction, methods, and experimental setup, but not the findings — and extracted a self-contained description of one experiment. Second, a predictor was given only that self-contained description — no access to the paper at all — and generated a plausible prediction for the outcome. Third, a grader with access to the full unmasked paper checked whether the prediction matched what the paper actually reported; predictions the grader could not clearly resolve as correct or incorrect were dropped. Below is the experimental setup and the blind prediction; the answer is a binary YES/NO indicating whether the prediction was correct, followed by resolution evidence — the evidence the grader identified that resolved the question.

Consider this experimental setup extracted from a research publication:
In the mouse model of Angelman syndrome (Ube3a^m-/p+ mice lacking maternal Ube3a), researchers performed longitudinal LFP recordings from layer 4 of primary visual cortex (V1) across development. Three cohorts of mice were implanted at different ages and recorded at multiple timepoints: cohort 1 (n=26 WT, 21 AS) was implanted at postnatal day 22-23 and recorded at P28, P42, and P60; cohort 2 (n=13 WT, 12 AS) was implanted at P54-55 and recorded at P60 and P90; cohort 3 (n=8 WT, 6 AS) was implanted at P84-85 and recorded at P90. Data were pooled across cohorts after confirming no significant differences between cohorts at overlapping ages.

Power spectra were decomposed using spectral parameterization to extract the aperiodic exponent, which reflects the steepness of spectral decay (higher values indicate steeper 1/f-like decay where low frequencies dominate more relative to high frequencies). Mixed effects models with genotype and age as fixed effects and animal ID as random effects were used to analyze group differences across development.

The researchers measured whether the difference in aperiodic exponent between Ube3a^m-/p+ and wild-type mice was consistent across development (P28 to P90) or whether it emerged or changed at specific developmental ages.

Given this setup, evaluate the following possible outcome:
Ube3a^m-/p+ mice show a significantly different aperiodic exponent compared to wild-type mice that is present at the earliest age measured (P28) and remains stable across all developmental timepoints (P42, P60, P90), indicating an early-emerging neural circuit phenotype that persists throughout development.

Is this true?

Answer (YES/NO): NO